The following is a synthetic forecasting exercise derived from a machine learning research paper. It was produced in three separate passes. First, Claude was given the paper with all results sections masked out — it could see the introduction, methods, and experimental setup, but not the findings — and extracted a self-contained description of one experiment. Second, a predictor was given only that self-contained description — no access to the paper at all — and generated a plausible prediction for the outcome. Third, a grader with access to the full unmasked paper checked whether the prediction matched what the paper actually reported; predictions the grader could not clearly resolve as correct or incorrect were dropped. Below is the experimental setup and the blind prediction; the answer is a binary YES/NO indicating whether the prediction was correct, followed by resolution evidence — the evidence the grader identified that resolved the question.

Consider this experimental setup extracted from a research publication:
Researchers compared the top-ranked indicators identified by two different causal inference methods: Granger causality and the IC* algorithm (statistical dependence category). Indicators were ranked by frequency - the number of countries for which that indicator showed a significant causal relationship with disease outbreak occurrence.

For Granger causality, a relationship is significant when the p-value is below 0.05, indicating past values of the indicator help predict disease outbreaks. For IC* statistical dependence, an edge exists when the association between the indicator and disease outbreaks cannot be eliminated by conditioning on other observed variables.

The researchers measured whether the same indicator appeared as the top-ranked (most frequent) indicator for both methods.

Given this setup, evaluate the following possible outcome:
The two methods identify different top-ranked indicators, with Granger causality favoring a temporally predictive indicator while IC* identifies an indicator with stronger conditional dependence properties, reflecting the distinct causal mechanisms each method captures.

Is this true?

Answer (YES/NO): YES